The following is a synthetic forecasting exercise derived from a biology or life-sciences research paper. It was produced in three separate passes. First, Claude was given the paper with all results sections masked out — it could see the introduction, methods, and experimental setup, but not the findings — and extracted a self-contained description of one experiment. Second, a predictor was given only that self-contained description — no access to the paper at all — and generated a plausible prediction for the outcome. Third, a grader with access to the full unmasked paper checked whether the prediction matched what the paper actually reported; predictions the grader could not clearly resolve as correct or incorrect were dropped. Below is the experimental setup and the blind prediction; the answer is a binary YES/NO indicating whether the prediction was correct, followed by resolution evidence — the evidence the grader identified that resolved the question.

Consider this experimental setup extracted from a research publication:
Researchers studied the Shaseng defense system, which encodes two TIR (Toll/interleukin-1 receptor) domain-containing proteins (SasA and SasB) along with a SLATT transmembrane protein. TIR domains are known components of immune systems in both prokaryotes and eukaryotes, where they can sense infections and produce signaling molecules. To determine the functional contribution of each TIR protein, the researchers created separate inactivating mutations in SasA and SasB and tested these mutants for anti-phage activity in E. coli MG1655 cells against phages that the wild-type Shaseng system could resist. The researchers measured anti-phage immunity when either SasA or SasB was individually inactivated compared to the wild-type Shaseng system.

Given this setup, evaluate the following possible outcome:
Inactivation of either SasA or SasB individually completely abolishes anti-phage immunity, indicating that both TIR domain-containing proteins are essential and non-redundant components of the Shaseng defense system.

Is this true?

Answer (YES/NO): NO